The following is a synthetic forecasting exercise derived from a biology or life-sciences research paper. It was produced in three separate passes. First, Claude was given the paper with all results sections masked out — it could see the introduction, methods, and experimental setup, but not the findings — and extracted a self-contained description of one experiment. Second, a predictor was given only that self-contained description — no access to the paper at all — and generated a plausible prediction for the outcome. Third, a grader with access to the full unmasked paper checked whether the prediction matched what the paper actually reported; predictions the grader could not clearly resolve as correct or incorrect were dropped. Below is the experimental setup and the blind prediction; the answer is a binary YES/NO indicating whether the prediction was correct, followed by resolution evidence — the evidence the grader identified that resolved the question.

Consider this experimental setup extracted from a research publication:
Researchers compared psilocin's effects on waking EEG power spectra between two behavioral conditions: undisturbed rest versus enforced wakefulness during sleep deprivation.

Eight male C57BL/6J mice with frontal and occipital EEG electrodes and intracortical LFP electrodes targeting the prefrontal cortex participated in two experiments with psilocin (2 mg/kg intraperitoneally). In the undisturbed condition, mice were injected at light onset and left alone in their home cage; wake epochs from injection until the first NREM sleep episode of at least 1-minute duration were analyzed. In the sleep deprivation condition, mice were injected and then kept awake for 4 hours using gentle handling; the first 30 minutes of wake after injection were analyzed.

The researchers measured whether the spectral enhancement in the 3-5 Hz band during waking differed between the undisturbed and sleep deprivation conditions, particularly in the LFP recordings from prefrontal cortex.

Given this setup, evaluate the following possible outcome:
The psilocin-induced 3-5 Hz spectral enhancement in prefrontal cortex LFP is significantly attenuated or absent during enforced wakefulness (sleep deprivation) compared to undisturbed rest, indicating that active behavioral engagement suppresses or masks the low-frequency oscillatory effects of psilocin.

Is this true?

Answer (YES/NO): YES